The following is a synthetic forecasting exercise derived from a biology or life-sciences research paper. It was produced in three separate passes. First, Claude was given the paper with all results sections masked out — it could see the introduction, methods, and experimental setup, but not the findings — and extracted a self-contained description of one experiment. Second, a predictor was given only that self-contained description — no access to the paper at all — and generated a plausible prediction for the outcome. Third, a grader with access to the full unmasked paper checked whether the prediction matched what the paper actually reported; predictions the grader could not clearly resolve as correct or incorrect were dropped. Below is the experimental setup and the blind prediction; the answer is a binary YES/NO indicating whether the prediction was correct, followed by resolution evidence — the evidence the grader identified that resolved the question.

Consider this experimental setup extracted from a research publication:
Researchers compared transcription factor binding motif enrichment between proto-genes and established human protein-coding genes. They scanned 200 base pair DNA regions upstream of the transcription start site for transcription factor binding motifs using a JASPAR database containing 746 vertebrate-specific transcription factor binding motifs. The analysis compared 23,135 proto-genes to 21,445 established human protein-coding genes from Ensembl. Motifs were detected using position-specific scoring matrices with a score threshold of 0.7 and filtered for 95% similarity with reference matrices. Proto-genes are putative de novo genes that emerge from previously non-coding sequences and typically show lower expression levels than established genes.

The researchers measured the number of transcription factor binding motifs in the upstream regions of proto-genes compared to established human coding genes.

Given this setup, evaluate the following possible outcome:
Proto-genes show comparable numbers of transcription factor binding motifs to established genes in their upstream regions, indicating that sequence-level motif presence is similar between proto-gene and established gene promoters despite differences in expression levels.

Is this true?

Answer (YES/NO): NO